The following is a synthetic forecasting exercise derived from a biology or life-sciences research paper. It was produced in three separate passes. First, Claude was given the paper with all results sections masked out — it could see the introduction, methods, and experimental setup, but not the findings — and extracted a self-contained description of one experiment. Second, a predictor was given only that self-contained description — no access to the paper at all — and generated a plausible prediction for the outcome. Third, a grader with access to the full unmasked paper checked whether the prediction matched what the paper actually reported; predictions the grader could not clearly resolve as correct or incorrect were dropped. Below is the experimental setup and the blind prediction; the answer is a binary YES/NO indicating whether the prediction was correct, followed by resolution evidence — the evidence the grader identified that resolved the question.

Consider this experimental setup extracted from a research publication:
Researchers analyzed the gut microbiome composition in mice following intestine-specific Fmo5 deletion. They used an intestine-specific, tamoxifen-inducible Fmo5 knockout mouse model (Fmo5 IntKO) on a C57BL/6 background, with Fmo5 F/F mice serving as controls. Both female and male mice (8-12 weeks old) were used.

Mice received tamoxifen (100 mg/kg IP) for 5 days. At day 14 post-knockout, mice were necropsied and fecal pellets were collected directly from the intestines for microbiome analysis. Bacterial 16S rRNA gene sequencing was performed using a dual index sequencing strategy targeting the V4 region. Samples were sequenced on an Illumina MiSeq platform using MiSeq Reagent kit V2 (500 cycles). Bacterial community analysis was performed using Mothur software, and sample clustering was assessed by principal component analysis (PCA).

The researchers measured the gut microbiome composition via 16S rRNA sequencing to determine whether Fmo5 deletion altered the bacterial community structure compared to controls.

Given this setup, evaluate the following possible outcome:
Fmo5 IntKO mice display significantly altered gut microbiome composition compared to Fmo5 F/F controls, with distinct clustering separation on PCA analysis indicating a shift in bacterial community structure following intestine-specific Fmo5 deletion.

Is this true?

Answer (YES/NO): NO